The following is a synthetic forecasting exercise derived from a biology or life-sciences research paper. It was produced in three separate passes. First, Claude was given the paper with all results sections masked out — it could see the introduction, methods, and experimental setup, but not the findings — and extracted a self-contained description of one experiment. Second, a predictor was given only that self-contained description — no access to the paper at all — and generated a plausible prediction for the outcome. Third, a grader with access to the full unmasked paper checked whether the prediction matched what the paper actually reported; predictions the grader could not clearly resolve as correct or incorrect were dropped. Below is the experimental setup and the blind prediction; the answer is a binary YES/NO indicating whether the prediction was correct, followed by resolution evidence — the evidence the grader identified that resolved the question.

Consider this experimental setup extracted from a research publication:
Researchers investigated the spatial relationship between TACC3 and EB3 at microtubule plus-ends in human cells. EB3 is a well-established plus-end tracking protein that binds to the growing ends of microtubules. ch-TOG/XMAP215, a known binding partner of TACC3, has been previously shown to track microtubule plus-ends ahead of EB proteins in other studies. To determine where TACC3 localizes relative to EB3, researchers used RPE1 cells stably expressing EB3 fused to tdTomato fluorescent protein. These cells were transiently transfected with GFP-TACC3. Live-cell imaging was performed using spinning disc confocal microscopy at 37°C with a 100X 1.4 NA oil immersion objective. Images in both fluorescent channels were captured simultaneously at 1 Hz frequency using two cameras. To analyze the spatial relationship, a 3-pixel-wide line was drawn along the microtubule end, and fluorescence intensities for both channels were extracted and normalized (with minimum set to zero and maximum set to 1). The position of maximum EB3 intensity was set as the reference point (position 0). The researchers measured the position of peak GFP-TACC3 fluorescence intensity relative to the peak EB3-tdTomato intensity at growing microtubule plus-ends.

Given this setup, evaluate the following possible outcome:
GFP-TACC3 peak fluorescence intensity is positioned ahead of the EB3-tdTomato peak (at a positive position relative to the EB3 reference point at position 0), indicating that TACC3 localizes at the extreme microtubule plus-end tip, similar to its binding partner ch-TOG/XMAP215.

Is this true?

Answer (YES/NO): YES